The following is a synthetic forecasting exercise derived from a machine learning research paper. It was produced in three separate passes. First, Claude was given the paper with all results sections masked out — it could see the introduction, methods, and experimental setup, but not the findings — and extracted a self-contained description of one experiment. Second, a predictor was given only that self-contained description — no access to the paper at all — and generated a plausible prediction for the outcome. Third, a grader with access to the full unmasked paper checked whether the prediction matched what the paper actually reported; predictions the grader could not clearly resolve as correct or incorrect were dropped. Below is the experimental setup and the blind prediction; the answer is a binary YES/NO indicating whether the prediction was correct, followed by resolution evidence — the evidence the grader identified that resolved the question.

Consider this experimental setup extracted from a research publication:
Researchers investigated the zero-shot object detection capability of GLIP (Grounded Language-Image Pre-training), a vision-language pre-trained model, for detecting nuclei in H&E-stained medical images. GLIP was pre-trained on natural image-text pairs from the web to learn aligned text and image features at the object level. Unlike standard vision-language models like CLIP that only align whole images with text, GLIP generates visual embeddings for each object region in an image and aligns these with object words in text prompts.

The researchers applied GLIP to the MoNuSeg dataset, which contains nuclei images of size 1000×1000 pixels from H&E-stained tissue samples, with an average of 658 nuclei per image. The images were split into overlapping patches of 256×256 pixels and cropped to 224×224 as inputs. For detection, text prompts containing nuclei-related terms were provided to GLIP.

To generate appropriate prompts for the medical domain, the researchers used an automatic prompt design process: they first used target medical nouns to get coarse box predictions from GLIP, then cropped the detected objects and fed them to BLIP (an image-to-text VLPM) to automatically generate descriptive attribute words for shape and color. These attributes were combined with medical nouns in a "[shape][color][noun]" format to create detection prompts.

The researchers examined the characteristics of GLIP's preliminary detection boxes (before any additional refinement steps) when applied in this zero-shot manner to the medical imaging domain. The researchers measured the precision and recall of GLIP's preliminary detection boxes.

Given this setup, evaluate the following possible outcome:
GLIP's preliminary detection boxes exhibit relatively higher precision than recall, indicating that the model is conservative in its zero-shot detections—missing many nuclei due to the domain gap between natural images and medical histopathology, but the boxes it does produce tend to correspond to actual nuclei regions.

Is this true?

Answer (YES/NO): YES